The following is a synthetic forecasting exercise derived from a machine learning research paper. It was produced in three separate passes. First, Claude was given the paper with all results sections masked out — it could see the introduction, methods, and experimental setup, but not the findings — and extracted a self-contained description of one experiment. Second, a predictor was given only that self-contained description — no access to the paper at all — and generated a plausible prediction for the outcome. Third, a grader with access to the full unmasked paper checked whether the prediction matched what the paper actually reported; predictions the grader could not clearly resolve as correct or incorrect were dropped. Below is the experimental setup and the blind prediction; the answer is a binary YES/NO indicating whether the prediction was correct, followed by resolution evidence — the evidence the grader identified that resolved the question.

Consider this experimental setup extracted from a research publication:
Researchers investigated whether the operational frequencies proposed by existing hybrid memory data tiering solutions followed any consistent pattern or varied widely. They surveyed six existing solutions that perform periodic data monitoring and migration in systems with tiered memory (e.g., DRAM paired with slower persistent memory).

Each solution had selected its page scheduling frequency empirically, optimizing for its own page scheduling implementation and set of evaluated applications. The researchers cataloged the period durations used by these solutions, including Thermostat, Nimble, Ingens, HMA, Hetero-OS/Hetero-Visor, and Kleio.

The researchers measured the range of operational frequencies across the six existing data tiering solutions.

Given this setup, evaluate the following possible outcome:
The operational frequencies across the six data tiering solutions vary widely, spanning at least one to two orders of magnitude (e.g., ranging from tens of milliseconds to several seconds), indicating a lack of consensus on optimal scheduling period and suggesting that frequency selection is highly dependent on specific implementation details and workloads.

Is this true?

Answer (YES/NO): YES